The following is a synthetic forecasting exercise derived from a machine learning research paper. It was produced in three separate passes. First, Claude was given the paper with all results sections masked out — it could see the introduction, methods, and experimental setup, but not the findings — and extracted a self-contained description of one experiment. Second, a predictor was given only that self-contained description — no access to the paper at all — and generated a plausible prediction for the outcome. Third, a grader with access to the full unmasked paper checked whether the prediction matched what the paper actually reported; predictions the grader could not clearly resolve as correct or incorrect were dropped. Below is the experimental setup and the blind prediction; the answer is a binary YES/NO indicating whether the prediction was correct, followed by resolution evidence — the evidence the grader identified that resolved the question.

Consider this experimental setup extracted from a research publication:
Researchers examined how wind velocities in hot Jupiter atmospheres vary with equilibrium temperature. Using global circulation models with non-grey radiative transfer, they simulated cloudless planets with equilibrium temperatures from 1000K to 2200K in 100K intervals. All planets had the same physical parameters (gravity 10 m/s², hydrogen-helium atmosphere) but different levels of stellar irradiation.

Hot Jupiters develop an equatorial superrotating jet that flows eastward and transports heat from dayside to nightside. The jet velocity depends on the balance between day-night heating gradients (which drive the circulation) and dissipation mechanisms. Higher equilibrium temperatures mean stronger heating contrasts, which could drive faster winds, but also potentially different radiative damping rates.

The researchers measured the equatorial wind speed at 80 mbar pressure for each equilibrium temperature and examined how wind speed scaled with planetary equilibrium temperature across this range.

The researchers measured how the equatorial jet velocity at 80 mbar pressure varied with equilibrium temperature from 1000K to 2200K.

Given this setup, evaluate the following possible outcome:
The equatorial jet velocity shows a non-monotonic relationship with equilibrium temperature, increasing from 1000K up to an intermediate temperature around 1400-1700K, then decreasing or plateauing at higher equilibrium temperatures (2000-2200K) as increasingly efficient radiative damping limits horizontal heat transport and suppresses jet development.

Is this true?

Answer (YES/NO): NO